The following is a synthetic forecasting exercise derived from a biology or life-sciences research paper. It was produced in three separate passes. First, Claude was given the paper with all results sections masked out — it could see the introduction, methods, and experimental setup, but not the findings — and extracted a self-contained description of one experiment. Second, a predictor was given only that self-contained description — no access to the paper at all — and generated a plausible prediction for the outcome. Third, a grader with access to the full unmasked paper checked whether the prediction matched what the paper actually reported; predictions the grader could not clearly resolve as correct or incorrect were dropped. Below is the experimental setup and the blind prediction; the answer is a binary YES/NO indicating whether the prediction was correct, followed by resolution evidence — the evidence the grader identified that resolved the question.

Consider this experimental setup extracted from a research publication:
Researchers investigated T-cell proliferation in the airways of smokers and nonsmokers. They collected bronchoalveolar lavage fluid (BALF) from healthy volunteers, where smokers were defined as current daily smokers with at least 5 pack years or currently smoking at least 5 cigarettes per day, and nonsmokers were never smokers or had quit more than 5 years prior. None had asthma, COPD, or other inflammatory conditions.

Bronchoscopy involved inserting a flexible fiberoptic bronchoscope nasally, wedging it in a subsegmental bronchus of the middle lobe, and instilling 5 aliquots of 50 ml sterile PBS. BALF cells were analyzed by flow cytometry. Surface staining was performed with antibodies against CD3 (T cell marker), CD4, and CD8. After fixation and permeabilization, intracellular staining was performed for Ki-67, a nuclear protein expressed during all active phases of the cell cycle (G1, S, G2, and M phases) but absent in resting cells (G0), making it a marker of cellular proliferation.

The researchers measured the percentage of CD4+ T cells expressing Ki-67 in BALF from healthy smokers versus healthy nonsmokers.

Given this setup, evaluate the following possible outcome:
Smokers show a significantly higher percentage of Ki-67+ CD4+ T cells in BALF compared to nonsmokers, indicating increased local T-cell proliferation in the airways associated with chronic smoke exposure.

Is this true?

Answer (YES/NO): YES